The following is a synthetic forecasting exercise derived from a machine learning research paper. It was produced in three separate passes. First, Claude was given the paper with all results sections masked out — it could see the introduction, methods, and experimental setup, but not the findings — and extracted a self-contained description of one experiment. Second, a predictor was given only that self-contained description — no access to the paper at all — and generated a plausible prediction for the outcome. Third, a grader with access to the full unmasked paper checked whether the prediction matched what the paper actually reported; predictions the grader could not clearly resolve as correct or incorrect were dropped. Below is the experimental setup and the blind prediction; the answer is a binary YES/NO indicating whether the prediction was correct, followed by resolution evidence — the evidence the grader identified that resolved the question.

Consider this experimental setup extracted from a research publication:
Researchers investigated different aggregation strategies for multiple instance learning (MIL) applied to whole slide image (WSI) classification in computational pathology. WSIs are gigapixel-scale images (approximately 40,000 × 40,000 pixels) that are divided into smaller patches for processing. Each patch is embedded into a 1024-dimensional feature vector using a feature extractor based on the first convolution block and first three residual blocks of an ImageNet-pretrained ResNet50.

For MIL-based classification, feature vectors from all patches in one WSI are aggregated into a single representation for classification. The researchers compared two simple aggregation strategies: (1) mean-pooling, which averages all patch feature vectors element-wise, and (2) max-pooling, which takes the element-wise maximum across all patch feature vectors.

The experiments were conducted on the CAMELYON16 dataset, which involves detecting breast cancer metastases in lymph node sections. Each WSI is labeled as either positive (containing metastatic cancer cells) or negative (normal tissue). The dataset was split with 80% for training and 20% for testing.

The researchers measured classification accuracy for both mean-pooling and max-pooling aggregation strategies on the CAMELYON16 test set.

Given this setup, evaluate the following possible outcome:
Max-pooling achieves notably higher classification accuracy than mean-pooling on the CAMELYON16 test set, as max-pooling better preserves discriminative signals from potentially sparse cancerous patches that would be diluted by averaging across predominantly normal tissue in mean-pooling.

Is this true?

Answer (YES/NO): YES